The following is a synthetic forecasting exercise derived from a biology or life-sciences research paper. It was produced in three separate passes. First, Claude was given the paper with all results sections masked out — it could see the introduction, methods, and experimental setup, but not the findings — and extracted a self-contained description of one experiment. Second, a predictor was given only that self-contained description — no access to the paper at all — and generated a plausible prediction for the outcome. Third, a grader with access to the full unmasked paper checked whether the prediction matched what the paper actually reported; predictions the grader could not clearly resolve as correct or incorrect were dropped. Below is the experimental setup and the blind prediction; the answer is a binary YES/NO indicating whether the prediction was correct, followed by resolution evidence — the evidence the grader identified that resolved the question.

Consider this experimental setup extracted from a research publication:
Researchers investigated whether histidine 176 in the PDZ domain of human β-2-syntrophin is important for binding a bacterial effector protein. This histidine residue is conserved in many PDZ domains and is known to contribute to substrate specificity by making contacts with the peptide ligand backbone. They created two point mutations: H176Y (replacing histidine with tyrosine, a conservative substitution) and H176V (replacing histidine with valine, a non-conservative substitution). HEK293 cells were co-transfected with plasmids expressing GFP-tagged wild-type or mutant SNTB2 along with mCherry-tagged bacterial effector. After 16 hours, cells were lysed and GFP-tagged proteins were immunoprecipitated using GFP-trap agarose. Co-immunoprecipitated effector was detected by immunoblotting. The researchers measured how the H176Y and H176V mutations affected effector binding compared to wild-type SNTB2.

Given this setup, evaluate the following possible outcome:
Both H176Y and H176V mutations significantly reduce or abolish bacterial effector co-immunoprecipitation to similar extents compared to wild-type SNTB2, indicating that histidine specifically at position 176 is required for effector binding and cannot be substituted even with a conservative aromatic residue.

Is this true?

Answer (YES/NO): YES